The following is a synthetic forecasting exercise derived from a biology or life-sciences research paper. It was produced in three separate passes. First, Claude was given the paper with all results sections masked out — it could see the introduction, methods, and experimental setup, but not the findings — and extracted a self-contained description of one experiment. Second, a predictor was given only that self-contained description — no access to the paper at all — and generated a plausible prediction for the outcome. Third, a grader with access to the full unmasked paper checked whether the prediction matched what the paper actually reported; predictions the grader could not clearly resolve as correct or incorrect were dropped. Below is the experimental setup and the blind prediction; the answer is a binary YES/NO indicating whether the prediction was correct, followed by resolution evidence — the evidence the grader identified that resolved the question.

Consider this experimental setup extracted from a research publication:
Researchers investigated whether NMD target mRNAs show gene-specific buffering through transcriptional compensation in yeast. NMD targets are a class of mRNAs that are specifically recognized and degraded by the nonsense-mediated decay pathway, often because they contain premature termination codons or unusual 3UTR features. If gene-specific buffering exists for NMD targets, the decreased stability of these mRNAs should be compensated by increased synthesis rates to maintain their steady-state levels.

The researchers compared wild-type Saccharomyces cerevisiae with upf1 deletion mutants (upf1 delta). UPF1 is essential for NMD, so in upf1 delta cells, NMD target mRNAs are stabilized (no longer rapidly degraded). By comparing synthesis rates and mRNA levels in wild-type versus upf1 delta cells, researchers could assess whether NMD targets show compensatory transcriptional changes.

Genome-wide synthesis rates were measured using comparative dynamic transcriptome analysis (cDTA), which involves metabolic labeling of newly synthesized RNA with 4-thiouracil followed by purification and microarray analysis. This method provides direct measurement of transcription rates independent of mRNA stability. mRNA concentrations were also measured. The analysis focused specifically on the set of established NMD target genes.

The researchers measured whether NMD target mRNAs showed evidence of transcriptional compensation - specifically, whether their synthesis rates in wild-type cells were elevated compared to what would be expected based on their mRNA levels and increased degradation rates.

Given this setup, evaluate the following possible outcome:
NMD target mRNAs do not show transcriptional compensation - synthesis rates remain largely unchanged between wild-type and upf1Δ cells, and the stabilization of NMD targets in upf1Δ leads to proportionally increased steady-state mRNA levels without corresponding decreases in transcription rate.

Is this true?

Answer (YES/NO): YES